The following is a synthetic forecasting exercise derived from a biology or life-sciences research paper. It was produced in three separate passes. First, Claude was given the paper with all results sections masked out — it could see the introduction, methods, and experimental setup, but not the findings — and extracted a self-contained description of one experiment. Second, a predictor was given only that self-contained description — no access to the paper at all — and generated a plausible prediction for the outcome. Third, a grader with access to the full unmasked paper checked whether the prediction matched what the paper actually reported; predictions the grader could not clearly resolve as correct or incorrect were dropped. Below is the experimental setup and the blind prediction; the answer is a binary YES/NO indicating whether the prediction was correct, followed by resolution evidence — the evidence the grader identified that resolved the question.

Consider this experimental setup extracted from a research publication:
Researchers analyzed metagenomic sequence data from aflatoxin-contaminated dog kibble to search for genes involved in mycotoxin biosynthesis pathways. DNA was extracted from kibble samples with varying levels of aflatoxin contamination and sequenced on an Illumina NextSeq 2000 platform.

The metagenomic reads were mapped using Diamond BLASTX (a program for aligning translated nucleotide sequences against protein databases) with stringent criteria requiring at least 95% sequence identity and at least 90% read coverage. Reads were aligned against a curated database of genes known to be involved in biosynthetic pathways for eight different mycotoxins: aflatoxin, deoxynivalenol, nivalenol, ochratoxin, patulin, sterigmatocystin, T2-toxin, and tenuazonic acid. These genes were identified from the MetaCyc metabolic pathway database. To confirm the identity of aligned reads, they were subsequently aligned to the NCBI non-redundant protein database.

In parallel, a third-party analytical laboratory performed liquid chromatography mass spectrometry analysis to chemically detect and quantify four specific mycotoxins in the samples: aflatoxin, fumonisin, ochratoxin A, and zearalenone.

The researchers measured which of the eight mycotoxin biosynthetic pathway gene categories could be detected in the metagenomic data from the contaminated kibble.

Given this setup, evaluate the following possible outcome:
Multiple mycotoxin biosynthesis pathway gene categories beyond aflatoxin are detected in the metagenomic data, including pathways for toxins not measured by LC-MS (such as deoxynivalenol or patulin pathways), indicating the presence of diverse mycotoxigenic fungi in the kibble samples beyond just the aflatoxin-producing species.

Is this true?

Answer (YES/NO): YES